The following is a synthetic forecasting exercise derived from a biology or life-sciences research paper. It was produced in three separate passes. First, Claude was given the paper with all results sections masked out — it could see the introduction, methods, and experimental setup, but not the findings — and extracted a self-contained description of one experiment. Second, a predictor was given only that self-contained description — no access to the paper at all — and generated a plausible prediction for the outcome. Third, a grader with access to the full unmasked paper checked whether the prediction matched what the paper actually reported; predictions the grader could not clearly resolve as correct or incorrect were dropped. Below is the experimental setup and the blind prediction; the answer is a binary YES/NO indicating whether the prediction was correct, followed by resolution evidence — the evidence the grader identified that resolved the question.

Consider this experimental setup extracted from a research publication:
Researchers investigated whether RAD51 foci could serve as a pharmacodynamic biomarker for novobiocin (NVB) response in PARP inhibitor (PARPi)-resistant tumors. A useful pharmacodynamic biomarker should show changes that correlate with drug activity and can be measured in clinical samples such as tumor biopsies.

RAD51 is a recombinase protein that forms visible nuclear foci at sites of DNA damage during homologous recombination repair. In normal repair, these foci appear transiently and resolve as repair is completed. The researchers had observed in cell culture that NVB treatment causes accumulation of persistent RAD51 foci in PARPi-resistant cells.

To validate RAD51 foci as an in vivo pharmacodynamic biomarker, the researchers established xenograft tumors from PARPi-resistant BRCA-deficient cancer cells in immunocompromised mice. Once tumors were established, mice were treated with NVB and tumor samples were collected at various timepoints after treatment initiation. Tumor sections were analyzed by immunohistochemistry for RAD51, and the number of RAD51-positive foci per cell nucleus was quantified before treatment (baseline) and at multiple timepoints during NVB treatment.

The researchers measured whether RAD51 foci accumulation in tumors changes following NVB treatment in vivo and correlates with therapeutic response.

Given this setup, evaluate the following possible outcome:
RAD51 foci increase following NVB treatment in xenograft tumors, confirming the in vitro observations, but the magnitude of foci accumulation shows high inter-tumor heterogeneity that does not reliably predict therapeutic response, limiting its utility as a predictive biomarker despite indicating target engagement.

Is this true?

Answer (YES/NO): NO